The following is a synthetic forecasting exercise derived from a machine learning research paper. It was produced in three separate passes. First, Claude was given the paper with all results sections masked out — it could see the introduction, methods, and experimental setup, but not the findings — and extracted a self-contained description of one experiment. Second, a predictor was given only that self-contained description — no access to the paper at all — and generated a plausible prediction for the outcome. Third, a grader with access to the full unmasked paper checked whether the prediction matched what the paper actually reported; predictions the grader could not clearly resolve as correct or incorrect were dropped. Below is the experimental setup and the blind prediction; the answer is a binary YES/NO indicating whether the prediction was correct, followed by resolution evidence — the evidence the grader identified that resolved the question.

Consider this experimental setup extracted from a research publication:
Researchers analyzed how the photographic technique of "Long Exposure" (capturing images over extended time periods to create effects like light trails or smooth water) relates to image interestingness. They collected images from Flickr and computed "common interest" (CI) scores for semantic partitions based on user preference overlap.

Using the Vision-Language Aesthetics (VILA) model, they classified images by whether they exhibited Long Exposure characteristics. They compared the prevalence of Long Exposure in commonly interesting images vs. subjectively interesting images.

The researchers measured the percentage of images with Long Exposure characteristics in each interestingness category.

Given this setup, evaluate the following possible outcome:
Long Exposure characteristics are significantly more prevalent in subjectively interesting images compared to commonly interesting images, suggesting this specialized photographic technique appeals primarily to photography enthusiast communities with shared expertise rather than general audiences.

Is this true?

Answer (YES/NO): NO